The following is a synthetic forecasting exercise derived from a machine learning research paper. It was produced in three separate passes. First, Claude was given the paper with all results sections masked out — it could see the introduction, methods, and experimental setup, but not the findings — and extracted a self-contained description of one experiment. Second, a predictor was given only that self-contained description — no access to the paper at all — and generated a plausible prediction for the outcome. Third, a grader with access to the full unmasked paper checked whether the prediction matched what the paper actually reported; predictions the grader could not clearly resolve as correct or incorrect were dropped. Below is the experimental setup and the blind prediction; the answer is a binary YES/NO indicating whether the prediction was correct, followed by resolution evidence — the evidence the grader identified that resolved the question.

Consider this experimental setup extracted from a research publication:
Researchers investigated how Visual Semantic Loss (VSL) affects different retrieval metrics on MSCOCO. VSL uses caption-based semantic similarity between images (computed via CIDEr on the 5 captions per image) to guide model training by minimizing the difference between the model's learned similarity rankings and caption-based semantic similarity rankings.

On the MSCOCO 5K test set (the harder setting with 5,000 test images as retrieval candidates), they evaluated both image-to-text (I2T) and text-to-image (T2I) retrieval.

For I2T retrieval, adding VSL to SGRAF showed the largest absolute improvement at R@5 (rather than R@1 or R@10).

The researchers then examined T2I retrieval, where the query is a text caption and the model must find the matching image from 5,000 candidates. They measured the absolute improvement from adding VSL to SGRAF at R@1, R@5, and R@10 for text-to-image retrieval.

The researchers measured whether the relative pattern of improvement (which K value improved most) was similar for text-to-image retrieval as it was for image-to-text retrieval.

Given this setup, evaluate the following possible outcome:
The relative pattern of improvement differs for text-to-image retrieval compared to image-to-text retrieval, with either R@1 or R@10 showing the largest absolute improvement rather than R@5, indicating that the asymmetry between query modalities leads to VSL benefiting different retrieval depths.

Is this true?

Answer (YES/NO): YES